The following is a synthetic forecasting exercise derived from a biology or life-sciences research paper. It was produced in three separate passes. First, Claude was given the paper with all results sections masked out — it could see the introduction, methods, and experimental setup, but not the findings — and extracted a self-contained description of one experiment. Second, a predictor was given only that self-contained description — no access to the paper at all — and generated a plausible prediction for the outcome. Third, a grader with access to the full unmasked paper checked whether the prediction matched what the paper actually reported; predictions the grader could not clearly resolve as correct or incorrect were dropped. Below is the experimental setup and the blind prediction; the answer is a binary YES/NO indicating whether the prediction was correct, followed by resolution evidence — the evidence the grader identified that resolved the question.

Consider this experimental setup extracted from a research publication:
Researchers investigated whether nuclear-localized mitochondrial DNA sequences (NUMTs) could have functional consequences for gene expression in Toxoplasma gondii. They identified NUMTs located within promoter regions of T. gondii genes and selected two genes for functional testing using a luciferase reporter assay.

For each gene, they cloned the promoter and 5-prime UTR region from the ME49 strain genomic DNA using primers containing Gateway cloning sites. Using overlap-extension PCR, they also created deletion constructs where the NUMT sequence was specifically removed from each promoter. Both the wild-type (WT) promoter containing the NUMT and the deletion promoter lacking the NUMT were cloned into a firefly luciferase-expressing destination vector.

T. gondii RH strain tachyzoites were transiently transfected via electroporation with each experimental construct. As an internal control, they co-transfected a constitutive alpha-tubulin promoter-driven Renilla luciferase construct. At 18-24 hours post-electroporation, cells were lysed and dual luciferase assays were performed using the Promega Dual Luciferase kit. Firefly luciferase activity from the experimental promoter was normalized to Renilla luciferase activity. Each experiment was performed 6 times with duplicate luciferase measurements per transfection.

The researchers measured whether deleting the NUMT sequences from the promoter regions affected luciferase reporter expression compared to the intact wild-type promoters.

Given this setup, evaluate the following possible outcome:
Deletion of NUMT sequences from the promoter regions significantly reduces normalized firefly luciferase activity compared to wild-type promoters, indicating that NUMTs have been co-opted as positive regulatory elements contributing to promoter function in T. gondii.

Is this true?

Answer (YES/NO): NO